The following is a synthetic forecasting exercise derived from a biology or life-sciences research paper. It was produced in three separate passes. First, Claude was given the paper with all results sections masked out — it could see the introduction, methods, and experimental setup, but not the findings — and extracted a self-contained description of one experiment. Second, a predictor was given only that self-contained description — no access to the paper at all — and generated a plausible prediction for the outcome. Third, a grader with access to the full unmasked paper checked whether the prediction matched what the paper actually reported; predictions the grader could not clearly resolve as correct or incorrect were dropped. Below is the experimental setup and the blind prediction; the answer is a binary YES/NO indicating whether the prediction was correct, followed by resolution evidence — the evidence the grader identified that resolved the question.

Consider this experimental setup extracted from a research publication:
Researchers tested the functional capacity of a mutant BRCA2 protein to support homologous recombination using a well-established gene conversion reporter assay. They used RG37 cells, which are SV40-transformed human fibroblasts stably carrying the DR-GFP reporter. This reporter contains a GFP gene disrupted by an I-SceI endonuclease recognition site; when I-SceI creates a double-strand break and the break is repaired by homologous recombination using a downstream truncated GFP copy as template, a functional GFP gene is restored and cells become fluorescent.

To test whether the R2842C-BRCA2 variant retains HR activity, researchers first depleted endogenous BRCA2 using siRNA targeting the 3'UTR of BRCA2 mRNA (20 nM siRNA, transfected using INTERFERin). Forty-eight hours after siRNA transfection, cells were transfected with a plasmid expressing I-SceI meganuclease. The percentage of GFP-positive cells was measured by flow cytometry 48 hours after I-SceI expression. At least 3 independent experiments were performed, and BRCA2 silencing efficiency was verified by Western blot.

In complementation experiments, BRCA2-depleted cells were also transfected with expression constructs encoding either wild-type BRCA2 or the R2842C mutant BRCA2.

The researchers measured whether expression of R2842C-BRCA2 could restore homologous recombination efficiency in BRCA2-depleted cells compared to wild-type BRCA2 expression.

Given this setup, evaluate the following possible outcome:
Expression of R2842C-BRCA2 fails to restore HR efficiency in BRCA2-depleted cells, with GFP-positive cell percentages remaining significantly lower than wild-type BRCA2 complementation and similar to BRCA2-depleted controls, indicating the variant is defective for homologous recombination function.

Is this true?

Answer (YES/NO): NO